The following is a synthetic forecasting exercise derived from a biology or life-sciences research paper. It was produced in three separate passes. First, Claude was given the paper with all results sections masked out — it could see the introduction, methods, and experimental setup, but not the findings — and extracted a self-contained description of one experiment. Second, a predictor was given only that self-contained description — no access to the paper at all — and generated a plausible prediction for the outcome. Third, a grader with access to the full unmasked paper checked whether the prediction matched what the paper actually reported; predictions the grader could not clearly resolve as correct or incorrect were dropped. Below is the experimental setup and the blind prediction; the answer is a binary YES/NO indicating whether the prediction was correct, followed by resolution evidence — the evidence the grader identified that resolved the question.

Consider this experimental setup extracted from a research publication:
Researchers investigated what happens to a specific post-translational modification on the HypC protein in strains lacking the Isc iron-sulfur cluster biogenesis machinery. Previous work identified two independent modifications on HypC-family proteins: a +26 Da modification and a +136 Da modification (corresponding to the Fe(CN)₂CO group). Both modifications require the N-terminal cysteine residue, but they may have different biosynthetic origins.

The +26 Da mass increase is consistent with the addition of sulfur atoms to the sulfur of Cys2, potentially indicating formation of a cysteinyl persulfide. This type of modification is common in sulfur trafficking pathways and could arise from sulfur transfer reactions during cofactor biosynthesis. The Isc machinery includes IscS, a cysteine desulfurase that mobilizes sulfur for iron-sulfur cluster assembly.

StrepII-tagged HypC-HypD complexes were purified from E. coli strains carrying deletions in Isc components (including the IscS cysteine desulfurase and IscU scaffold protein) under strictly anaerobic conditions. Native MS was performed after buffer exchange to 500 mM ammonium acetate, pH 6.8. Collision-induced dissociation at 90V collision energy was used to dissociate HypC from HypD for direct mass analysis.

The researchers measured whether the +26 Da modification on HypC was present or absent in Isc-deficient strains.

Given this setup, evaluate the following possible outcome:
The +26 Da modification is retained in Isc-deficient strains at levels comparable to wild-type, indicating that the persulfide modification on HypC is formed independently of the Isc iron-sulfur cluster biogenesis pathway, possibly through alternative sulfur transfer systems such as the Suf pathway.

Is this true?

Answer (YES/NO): YES